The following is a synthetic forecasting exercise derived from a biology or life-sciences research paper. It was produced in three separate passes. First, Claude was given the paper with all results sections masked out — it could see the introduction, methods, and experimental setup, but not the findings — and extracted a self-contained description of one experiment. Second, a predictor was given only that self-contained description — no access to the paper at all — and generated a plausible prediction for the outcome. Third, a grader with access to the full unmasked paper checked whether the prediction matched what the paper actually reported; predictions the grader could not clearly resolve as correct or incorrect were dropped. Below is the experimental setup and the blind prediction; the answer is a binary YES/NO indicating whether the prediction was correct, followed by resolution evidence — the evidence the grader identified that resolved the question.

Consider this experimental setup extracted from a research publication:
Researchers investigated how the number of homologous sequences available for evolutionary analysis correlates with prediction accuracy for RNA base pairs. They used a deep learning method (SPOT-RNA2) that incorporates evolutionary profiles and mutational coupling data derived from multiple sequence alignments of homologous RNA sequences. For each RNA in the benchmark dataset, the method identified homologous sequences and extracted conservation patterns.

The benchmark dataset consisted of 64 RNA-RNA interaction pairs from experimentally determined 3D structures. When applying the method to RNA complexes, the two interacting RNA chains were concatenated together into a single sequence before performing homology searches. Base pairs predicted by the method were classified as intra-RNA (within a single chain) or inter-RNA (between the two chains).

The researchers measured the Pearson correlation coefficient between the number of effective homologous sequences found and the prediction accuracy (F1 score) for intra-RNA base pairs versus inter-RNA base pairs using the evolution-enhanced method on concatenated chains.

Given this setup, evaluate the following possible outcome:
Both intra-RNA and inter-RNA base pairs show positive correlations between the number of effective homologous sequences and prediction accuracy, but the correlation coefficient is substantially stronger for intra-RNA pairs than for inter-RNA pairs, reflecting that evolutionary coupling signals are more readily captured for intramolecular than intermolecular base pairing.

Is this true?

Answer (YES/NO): NO